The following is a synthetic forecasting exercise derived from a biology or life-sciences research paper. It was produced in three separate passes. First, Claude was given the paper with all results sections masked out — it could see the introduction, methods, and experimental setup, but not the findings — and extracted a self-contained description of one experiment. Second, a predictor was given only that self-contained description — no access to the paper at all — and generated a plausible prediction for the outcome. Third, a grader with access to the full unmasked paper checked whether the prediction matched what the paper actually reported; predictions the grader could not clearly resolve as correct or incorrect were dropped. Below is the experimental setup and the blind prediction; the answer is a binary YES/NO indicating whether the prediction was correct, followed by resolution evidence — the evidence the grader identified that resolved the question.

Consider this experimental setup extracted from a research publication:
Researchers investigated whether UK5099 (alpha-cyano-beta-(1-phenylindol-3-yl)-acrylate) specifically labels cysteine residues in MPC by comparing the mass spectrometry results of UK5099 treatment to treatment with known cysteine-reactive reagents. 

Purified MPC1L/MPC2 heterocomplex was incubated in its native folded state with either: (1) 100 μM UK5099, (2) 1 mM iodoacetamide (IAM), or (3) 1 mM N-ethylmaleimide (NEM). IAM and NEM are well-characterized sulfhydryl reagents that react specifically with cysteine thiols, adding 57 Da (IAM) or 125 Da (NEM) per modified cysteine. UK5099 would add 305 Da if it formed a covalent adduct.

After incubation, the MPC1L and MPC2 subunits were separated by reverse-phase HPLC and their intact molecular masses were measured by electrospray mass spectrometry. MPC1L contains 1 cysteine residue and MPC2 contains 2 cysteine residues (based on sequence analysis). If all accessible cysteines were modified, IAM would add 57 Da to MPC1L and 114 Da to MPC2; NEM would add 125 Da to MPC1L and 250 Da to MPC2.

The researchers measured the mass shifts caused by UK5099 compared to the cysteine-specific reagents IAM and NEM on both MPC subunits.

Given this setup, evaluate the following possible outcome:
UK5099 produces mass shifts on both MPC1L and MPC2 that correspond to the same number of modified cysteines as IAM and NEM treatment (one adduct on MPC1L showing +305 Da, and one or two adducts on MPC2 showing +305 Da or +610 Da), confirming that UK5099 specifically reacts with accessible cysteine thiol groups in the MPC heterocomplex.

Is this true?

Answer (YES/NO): NO